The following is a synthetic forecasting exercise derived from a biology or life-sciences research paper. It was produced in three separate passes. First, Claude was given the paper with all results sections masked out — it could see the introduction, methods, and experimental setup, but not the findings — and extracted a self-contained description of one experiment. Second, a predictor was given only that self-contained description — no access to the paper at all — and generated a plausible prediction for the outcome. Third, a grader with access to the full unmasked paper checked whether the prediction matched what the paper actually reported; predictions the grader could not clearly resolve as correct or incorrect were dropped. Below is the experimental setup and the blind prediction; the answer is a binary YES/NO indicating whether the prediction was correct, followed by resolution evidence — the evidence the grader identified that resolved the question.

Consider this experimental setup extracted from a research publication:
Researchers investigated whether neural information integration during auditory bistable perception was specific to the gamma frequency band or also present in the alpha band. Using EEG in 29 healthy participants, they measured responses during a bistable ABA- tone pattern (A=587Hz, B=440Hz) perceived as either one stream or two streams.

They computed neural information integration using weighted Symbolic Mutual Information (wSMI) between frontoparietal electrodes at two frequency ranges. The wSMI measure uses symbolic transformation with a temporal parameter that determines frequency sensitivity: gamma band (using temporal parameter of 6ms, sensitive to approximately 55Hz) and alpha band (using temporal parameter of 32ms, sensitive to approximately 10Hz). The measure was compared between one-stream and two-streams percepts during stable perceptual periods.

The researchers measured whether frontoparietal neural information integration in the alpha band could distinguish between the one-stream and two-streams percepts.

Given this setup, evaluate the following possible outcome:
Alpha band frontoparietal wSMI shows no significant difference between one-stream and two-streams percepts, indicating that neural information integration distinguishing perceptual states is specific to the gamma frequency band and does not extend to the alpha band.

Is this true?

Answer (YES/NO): YES